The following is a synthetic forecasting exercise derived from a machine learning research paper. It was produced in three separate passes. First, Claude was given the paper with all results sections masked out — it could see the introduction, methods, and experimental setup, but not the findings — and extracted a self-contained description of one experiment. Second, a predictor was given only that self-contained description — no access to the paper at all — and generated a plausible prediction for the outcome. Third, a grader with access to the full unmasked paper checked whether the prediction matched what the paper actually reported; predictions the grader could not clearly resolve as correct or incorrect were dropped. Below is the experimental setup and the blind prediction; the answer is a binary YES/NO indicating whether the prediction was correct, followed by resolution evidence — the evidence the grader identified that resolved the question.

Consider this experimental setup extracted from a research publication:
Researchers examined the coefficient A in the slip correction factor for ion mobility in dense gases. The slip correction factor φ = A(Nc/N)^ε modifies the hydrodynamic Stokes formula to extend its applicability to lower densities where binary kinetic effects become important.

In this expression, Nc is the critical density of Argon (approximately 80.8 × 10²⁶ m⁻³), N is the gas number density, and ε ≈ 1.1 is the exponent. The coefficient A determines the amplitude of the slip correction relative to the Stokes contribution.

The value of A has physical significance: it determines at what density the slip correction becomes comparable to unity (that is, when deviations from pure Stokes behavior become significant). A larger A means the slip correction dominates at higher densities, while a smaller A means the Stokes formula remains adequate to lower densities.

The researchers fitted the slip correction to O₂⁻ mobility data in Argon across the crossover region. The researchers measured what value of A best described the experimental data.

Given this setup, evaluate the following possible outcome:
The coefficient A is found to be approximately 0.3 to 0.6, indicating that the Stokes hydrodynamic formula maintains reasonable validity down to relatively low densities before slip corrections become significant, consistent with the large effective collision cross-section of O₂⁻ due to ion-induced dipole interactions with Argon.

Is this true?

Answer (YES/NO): NO